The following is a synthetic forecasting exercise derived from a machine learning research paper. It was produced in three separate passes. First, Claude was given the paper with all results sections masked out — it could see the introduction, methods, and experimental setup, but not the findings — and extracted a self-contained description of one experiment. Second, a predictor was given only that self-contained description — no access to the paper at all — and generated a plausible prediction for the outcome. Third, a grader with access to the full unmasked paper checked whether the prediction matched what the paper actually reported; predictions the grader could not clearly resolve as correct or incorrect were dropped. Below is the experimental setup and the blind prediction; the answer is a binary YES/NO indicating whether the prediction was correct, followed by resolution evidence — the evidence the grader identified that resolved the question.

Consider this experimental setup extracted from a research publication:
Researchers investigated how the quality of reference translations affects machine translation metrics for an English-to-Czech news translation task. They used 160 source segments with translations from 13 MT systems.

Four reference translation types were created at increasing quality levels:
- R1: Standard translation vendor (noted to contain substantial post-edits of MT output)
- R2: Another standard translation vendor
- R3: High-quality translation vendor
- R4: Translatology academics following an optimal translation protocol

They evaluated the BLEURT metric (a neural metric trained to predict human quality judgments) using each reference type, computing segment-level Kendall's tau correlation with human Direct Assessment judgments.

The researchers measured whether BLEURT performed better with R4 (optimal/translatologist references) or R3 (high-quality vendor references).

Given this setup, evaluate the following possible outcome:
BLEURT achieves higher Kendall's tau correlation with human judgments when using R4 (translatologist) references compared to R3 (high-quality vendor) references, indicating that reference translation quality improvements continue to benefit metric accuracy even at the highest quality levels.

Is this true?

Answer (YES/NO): NO